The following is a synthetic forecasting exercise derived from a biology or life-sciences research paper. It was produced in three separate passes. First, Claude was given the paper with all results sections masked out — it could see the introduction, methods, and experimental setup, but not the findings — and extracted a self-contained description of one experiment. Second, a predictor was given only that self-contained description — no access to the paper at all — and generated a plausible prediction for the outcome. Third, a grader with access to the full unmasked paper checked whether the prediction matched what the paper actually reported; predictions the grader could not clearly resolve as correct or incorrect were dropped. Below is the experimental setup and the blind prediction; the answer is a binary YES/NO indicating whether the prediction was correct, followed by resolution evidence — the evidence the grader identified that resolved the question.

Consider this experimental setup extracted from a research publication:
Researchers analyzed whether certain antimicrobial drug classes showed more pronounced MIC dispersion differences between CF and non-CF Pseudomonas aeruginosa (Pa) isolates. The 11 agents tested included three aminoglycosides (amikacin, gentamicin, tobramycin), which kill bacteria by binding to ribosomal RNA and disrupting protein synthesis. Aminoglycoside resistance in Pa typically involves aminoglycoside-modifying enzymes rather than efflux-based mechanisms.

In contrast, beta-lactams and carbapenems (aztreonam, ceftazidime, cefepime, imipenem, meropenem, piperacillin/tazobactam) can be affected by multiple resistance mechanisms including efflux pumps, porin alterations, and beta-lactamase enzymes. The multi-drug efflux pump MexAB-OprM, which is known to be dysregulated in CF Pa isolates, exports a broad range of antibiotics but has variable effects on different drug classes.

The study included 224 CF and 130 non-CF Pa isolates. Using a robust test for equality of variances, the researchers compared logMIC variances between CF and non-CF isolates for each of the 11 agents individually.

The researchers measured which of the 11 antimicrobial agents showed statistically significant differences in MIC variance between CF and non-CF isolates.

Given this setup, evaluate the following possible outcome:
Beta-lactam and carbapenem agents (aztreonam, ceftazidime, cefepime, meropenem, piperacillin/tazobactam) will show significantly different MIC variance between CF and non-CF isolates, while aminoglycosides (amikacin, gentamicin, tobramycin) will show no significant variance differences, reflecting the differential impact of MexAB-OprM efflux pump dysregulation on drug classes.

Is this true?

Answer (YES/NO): NO